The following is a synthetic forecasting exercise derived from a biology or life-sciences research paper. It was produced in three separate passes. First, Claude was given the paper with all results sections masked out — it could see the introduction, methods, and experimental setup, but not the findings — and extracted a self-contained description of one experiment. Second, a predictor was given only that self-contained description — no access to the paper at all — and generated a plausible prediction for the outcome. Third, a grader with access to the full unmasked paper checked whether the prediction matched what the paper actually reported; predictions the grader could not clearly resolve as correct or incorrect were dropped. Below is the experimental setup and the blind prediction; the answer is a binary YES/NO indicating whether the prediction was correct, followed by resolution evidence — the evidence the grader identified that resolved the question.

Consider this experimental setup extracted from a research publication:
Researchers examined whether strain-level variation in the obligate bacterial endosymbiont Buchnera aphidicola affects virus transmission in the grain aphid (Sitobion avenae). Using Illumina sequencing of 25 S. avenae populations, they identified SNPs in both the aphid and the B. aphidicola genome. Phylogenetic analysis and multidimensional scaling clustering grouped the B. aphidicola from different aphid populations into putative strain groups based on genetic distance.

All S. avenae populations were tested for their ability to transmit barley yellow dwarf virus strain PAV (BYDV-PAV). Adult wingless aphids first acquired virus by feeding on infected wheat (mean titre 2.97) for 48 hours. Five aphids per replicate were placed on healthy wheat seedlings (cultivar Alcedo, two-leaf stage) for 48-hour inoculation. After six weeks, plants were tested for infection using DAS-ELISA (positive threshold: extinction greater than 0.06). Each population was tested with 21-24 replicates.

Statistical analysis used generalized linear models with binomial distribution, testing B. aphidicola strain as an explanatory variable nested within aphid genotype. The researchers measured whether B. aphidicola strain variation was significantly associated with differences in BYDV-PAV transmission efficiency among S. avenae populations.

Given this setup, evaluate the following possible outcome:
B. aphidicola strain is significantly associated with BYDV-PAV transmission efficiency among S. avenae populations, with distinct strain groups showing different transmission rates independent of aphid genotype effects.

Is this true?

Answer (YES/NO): NO